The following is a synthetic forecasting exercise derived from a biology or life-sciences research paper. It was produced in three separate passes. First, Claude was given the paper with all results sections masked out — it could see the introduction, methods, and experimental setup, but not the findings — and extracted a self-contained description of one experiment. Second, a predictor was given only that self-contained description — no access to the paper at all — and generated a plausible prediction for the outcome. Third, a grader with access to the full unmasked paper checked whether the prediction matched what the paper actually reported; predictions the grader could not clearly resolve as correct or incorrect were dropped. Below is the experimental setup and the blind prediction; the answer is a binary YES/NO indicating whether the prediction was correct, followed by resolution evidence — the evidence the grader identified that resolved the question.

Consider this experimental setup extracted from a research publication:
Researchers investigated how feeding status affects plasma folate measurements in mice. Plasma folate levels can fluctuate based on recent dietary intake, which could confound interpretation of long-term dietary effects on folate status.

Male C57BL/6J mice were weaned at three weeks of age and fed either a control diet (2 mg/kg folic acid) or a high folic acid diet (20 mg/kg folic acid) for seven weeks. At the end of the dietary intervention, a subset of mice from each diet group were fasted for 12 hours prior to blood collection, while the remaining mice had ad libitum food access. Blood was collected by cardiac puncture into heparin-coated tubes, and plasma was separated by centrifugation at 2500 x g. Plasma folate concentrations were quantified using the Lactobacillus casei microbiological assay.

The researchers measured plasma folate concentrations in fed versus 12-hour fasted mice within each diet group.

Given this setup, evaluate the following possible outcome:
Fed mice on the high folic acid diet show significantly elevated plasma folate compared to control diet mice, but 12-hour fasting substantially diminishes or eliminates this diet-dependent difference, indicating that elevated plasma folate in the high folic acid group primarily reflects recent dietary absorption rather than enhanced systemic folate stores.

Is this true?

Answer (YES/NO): YES